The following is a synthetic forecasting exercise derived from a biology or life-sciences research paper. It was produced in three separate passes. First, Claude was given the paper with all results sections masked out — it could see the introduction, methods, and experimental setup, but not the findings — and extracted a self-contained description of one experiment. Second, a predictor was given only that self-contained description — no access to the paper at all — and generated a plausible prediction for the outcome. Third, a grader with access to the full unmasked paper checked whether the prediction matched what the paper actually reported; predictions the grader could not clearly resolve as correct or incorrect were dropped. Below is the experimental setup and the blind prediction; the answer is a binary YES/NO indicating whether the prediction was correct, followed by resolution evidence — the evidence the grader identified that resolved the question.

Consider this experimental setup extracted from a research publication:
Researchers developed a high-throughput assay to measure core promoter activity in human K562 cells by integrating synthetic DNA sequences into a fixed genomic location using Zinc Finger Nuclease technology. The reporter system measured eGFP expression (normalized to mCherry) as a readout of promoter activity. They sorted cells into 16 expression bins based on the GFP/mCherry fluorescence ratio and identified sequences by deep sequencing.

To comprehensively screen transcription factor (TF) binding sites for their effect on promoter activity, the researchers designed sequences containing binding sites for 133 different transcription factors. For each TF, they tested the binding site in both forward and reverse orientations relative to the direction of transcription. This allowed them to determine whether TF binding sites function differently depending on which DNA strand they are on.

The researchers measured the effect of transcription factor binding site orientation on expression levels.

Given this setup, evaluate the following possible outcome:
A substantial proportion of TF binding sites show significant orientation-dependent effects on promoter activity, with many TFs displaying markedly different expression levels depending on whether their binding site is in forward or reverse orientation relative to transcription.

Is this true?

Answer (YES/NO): NO